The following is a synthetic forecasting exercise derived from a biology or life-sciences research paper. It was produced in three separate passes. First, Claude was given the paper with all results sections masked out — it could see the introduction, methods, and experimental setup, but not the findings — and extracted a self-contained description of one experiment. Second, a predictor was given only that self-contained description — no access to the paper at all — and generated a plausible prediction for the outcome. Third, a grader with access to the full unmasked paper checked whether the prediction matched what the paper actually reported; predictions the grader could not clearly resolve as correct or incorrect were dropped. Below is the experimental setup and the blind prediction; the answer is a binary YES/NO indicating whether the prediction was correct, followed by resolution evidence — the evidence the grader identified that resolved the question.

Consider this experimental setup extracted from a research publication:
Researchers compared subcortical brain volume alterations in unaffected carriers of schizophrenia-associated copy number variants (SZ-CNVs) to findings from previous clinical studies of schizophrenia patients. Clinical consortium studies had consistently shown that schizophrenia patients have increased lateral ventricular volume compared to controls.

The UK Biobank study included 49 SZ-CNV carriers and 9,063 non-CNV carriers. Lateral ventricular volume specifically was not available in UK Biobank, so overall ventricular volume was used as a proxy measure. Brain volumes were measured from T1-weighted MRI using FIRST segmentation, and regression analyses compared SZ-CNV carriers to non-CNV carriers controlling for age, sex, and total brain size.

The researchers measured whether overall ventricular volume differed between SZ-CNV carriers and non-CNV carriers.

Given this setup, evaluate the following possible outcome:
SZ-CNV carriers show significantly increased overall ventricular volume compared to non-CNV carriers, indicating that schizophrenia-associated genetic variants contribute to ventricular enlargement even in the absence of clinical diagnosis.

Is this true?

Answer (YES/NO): NO